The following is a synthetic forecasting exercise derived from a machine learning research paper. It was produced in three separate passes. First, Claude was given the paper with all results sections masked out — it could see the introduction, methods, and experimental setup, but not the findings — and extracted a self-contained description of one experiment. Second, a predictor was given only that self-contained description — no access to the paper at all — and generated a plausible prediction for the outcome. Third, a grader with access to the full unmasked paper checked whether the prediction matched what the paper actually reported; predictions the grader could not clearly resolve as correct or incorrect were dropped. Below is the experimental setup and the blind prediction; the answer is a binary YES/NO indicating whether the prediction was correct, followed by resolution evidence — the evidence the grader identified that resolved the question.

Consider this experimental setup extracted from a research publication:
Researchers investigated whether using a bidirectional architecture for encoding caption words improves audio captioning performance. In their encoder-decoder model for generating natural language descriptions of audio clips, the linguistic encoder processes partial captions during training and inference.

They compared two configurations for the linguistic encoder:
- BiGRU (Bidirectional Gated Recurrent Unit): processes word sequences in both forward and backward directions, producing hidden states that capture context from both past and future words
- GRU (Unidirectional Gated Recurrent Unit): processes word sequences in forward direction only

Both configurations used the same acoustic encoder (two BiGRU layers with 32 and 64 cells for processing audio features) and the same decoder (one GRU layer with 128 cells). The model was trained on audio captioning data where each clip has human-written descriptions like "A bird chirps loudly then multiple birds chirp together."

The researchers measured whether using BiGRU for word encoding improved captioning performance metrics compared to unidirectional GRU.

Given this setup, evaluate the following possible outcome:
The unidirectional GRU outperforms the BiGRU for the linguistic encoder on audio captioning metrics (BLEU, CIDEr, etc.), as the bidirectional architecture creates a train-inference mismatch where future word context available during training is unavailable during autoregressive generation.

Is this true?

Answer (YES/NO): NO